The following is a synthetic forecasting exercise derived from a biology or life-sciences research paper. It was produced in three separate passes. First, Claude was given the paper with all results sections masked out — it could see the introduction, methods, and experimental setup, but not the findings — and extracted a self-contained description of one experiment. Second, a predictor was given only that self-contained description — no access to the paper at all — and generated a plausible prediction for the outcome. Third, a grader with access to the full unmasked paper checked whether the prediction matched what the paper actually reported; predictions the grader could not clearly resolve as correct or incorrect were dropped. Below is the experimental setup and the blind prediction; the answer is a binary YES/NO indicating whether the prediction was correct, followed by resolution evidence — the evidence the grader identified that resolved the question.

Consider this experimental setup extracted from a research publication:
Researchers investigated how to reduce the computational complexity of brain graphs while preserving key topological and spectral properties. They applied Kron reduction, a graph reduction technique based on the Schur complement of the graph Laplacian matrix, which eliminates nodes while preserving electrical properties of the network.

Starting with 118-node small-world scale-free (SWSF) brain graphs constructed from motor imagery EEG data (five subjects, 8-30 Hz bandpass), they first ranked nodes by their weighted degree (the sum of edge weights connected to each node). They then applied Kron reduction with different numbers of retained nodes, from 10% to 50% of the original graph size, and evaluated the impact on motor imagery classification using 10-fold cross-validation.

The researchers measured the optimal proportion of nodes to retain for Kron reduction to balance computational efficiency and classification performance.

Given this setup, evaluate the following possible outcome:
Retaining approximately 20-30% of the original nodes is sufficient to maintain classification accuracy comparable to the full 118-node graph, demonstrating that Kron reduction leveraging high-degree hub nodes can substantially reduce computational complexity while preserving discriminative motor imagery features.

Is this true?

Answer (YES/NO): YES